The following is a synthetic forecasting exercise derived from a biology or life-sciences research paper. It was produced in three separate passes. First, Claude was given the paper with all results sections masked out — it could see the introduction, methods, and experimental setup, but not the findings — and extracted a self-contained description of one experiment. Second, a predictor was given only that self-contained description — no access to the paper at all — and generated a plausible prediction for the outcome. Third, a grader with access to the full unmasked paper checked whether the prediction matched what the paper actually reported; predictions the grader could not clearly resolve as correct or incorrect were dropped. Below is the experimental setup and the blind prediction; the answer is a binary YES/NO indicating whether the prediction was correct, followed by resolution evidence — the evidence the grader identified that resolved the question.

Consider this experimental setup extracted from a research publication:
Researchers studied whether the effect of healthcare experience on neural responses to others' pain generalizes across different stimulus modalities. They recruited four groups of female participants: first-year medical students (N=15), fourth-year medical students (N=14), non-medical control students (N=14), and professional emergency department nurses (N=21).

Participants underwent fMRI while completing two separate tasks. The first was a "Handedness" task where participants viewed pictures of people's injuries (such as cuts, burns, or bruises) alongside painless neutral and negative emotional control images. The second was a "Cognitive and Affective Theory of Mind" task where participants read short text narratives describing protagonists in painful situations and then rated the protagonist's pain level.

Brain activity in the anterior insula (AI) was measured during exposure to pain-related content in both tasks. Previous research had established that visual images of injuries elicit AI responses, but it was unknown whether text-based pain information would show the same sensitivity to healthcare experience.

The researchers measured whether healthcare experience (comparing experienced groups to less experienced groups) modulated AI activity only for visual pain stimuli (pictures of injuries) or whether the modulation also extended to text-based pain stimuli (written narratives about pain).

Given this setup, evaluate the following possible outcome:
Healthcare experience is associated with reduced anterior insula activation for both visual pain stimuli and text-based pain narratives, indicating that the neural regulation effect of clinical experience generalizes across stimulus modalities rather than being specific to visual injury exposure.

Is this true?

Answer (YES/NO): YES